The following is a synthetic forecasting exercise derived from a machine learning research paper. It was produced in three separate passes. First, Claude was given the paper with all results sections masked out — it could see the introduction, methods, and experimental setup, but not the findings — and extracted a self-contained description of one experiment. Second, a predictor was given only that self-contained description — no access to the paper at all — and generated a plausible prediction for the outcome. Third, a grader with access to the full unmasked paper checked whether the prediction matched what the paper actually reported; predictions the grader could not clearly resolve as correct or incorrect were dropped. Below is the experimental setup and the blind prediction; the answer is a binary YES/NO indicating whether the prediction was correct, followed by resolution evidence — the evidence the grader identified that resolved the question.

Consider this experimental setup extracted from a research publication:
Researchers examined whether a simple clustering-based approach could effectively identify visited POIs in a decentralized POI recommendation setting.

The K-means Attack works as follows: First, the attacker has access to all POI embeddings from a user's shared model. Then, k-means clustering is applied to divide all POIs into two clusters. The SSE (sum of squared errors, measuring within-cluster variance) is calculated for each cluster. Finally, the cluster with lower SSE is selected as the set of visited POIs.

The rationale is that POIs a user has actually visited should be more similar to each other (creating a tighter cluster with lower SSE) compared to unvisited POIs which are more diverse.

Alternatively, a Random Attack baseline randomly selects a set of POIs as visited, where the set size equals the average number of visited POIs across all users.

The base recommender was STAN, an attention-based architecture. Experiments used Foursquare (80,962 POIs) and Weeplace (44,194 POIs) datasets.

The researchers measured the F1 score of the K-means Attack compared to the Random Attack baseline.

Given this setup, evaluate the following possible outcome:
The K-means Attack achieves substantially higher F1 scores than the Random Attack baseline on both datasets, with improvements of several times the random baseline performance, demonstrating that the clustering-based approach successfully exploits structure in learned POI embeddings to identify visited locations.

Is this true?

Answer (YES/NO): YES